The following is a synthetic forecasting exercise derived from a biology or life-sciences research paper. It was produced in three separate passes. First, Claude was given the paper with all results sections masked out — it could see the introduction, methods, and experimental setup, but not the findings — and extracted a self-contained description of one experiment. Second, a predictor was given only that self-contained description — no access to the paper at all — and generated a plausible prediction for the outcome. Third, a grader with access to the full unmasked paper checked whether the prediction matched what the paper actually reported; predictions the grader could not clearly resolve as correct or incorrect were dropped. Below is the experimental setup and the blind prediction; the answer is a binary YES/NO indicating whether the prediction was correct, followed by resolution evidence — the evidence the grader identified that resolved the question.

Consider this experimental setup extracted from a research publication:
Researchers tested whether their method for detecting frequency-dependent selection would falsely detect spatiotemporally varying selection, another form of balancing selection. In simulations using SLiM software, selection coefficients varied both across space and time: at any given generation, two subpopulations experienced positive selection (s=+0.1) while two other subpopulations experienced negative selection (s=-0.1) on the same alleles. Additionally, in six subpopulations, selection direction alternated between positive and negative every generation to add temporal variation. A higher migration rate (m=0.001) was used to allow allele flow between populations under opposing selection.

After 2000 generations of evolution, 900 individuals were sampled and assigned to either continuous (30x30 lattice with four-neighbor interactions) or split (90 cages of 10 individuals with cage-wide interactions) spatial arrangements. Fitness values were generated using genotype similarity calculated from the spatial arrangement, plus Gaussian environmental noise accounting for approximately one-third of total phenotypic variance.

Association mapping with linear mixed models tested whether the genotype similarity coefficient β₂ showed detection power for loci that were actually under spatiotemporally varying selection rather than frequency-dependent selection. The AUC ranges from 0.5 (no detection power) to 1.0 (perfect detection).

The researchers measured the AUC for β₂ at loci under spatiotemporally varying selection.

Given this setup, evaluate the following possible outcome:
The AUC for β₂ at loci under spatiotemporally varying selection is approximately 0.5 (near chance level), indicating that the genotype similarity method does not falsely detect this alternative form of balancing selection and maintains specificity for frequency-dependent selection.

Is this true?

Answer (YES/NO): NO